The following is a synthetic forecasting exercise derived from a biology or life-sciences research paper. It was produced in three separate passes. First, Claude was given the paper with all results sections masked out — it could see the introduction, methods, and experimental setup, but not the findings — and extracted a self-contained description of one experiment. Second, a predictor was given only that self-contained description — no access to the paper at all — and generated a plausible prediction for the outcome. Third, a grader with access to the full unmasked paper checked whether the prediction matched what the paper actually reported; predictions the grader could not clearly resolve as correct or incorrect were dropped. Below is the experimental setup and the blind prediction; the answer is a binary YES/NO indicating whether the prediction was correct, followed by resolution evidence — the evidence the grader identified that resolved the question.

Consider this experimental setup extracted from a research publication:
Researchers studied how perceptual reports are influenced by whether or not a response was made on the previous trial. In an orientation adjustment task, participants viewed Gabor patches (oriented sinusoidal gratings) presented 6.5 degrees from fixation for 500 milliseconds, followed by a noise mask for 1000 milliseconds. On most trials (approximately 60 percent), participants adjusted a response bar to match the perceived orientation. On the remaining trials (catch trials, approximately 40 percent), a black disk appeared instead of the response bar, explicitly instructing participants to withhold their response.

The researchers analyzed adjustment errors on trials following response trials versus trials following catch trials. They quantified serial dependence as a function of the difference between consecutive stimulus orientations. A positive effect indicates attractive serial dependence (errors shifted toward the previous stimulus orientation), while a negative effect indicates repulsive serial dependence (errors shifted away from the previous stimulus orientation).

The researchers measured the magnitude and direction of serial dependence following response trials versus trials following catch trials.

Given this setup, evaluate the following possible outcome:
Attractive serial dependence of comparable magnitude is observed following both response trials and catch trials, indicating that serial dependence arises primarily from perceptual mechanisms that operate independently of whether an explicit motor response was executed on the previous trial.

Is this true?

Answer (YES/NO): NO